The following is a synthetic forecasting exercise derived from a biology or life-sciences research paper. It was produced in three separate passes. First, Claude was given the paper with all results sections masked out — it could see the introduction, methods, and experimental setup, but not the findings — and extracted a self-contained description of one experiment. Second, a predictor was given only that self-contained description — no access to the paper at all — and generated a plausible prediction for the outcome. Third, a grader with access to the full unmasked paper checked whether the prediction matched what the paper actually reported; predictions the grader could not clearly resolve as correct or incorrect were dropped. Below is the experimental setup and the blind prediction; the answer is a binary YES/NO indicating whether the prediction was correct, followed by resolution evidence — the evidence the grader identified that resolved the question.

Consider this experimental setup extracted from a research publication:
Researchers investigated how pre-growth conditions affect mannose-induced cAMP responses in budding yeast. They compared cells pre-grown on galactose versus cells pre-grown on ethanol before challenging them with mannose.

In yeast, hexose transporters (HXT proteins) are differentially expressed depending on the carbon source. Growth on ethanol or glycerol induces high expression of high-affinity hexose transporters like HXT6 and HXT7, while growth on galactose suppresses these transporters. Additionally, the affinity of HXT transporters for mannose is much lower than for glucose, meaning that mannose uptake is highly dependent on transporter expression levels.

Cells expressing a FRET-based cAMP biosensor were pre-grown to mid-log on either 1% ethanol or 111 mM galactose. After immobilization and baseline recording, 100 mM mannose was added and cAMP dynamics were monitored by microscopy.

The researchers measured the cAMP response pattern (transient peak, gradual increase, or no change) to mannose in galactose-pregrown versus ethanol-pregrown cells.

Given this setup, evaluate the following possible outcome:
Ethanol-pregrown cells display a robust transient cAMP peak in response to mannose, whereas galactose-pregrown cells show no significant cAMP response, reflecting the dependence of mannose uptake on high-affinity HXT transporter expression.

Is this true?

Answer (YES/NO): NO